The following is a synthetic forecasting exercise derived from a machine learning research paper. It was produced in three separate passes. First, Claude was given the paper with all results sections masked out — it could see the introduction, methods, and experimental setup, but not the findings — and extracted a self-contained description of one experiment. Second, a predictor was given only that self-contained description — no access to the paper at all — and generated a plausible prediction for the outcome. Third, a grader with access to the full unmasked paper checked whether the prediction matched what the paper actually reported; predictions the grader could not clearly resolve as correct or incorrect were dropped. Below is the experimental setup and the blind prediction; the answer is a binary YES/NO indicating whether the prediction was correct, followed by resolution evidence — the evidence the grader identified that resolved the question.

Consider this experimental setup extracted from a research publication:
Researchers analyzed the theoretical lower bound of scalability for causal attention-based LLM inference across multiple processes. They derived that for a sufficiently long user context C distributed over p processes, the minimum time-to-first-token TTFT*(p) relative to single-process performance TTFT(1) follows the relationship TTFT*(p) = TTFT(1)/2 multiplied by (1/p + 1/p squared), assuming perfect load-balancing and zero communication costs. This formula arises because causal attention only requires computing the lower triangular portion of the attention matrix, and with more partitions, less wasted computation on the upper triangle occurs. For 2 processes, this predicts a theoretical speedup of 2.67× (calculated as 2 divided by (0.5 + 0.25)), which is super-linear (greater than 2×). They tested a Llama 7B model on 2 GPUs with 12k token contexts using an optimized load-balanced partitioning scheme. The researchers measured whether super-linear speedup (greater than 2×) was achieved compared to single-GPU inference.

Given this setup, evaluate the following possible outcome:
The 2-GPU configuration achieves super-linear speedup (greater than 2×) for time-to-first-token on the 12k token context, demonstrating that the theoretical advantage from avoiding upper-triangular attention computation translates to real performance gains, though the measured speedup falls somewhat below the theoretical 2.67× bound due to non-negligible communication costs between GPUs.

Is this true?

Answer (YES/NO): YES